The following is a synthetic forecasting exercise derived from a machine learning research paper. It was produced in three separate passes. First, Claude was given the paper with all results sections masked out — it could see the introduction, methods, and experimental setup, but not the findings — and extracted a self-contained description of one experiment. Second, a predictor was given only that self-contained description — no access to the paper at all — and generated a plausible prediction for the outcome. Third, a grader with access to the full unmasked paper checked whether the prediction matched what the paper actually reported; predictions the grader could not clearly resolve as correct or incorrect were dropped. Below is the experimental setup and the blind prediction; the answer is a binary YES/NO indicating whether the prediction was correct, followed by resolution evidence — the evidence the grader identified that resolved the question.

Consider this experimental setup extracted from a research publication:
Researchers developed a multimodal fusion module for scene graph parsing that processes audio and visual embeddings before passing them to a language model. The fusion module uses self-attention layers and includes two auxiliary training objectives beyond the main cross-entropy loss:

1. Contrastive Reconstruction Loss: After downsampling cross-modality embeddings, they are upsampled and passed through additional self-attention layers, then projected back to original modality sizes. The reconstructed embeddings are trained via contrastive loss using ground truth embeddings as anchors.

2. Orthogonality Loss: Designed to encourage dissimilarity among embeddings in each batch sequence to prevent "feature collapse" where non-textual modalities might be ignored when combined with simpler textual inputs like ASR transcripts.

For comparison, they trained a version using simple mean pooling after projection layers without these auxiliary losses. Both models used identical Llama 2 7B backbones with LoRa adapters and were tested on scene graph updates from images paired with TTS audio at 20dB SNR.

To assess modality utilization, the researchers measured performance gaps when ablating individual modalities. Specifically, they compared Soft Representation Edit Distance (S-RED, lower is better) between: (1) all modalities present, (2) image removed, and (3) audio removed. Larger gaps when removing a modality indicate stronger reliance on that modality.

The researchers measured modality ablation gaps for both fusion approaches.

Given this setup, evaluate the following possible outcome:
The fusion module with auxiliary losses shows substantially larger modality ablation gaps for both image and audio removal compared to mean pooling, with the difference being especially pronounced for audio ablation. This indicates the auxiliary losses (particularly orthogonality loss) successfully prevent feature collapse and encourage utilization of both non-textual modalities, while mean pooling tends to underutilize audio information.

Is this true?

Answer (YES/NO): NO